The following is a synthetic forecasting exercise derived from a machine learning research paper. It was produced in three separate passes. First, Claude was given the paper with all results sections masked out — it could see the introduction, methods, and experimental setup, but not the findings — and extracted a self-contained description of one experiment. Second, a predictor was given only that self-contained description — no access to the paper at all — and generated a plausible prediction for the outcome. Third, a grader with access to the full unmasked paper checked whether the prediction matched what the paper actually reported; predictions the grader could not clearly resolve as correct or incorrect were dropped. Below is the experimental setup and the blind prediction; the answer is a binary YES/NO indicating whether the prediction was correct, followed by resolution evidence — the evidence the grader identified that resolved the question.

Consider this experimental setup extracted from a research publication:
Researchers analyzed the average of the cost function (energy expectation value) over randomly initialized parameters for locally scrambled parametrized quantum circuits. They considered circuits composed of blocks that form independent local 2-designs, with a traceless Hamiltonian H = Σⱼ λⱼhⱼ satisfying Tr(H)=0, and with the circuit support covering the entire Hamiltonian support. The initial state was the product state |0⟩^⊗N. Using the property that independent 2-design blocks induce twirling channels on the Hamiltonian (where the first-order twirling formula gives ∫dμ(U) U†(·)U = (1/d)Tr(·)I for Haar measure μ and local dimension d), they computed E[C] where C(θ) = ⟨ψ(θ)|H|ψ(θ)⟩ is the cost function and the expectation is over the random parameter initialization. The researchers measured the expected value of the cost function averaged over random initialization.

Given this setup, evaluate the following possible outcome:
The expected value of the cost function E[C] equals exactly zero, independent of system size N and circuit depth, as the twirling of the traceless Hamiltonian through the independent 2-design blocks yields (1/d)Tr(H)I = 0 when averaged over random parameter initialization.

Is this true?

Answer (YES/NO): YES